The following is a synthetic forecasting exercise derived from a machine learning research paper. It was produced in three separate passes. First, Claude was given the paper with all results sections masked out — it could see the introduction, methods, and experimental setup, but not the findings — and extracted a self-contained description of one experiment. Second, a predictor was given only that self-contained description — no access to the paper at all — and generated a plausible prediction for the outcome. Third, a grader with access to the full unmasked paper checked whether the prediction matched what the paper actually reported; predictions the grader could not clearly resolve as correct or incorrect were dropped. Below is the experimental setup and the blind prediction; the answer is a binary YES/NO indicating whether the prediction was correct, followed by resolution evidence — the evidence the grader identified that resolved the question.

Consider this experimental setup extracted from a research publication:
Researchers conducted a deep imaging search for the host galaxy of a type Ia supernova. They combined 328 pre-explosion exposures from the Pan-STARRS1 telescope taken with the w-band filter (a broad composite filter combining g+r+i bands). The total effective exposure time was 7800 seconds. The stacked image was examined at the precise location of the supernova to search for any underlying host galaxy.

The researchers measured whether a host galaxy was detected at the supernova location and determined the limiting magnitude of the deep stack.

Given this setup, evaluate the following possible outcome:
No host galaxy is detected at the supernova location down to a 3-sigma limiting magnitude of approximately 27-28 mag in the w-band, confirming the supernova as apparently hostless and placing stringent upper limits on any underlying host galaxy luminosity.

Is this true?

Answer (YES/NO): NO